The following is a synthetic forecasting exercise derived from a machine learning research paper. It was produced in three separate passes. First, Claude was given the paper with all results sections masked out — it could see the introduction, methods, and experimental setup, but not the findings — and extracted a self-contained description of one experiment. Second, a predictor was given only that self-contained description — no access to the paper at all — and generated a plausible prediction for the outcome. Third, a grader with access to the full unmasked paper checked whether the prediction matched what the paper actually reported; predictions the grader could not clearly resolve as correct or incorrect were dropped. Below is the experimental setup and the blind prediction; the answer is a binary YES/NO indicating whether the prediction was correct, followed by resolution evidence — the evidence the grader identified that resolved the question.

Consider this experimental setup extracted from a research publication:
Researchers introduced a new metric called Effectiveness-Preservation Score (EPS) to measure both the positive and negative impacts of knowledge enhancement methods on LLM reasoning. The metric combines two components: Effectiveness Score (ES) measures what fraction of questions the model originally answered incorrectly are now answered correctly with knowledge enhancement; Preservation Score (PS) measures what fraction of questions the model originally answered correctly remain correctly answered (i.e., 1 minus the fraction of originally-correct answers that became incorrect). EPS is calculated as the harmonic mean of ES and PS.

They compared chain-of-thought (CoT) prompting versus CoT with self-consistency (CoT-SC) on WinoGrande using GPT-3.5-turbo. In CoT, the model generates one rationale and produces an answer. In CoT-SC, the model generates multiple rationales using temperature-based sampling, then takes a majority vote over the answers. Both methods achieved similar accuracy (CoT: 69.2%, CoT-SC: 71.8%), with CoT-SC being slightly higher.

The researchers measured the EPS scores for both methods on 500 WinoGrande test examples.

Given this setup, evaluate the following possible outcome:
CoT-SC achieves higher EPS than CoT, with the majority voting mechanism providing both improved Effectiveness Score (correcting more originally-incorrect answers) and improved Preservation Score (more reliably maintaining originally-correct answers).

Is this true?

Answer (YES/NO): NO